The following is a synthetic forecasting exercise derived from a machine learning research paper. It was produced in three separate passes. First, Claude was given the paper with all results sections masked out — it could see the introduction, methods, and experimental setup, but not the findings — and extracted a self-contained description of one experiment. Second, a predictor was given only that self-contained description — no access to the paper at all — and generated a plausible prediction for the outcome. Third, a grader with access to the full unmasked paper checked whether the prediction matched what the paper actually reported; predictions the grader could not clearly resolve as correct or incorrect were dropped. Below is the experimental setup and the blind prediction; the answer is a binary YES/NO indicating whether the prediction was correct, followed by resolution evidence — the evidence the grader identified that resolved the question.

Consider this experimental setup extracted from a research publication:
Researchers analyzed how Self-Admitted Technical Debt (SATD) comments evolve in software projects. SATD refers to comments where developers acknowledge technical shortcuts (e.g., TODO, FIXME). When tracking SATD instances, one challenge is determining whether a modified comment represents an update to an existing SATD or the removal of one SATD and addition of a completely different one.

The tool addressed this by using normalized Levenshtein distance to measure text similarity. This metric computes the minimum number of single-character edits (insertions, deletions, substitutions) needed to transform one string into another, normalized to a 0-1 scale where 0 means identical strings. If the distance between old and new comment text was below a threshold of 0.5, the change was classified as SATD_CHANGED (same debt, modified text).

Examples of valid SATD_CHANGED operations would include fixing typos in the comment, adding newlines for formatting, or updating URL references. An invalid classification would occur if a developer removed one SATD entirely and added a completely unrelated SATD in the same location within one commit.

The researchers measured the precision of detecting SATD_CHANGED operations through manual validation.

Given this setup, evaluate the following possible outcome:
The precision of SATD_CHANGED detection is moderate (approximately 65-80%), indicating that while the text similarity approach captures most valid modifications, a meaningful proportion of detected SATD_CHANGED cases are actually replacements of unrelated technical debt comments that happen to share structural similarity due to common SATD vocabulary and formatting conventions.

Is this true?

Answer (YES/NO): NO